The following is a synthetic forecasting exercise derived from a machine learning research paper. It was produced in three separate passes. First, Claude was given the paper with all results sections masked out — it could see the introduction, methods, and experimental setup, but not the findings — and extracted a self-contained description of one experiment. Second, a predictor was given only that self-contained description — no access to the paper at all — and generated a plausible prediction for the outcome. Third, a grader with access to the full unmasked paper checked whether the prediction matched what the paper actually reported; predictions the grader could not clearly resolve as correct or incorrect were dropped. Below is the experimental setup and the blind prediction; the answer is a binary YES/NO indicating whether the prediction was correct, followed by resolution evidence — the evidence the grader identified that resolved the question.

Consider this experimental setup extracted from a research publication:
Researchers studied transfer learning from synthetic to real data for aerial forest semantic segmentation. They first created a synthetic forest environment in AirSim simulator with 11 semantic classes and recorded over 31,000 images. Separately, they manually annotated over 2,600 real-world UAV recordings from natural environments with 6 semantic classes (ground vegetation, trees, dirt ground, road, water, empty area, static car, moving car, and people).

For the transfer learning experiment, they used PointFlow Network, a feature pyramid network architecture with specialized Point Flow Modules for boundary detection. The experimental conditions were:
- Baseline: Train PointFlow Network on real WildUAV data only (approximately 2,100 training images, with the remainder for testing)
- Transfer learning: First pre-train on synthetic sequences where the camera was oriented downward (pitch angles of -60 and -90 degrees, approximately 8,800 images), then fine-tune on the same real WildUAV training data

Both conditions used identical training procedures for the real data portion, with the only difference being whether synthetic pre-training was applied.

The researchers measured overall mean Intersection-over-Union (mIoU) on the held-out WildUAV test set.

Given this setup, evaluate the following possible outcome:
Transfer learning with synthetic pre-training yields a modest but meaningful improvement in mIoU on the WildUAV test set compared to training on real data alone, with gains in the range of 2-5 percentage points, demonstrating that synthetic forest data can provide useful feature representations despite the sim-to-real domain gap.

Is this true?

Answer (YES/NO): NO